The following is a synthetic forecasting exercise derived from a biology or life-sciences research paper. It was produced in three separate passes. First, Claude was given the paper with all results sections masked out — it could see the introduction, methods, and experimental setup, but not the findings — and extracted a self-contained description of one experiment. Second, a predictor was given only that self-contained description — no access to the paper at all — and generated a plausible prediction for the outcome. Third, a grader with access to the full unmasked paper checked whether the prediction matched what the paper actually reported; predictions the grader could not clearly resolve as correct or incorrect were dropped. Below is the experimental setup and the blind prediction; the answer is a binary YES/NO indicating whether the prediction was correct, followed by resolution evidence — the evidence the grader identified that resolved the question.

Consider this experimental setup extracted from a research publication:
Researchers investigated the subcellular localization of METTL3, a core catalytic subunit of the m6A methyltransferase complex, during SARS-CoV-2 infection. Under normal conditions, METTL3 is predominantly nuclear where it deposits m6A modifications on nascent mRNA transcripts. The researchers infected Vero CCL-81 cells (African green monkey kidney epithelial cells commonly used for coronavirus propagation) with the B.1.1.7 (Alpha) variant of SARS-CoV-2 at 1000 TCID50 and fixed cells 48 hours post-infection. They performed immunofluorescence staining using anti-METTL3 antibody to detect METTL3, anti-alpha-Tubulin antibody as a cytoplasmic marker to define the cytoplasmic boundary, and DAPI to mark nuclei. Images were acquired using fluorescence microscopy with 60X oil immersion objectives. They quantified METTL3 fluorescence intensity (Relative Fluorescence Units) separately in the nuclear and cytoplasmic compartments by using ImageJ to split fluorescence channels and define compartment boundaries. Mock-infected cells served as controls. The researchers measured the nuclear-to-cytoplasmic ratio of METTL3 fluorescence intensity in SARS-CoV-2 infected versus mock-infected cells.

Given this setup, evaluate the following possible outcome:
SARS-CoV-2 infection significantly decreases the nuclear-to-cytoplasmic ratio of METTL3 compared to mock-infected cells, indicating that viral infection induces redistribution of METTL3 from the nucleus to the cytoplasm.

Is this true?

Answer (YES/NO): YES